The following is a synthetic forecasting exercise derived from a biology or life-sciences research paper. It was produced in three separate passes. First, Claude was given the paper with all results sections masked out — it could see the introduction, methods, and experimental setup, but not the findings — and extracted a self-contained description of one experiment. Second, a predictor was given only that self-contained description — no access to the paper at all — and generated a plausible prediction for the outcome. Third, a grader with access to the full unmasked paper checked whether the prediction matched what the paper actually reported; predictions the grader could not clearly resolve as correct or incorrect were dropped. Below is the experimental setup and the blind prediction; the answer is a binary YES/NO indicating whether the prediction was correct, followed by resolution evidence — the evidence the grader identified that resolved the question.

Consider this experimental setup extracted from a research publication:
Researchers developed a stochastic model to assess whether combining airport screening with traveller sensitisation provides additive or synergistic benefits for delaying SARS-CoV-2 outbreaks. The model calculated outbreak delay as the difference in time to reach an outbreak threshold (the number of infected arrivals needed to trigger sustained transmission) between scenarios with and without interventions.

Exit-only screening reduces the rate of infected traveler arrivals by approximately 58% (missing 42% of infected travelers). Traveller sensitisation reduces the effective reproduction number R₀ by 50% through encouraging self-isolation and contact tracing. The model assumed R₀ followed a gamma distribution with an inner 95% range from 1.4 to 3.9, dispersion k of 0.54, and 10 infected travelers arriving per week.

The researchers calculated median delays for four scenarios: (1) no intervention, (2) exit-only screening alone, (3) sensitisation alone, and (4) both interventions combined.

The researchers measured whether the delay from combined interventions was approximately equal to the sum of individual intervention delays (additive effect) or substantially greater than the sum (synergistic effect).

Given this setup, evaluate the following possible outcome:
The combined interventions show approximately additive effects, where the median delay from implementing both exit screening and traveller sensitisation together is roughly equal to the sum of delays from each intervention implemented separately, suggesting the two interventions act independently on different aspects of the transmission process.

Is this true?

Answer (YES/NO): NO